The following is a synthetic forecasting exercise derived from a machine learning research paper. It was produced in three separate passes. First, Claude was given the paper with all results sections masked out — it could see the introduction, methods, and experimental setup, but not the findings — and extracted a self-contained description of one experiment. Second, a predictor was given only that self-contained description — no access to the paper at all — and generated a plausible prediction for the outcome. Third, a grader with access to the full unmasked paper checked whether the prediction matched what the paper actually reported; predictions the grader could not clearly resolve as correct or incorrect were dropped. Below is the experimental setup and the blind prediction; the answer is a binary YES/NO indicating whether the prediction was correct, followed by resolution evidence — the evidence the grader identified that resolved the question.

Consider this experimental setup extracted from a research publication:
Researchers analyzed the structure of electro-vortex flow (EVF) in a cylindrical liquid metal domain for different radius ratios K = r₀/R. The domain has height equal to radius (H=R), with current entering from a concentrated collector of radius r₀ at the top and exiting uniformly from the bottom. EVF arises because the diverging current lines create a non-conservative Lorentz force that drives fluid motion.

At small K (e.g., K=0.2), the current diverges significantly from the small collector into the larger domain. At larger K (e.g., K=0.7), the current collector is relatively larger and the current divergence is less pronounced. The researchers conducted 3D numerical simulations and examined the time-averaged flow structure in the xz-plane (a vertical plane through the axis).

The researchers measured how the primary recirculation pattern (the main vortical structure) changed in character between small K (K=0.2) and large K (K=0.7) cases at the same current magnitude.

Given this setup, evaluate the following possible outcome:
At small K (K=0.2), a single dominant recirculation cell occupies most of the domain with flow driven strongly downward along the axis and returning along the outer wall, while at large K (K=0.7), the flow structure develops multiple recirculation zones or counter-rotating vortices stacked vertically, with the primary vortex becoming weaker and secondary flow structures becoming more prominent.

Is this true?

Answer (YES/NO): NO